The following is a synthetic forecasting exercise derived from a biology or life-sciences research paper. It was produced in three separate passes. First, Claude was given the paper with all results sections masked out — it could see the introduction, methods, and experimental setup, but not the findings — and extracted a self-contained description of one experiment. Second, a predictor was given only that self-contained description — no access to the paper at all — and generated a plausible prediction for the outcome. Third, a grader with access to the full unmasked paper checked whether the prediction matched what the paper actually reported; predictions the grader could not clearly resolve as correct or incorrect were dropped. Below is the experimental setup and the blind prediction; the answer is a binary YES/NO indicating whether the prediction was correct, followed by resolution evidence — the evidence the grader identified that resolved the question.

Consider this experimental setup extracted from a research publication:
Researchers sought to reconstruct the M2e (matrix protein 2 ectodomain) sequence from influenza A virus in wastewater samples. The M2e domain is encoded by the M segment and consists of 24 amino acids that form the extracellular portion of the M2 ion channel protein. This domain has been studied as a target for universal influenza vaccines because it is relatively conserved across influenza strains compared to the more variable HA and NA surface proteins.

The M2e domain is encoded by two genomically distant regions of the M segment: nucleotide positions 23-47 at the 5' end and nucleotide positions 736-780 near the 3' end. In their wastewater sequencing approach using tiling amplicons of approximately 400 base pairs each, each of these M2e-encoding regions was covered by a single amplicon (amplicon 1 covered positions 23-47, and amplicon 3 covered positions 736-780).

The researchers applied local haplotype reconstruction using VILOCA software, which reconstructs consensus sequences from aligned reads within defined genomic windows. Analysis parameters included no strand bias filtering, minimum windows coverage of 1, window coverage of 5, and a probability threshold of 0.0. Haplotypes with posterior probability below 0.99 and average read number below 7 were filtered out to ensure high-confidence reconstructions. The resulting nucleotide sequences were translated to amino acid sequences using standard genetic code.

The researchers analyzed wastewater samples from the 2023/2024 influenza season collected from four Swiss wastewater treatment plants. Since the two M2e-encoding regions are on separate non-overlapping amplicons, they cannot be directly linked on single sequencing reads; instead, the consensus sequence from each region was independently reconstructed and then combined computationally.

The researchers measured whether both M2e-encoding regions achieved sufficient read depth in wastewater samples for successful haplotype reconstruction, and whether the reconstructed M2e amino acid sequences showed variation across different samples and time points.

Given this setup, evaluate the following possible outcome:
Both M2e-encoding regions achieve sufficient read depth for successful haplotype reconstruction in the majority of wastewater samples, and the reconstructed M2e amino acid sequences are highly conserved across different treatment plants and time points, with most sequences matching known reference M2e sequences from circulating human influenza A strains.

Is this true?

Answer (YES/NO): YES